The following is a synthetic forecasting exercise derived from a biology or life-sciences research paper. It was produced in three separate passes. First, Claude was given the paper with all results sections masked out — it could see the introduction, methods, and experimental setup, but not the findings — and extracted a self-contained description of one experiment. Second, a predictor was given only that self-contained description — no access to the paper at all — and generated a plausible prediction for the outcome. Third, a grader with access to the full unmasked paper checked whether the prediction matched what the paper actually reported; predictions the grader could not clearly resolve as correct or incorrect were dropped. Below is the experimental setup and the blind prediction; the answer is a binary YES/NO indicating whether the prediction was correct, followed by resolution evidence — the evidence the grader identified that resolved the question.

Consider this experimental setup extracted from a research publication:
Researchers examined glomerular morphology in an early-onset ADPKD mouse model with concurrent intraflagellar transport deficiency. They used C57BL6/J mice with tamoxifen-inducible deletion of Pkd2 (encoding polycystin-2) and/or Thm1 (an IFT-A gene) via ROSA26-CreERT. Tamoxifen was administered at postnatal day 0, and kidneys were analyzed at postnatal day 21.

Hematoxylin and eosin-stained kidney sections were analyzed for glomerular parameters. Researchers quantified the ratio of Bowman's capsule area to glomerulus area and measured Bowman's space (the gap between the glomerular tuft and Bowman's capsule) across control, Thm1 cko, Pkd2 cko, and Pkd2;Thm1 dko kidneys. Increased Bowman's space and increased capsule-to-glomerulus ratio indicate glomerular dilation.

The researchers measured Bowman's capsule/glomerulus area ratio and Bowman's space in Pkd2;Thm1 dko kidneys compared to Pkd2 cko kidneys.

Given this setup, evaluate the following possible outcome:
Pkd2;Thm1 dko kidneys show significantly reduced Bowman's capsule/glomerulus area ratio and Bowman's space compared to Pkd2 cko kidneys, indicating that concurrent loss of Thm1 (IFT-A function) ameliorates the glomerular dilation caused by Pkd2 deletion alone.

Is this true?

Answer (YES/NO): NO